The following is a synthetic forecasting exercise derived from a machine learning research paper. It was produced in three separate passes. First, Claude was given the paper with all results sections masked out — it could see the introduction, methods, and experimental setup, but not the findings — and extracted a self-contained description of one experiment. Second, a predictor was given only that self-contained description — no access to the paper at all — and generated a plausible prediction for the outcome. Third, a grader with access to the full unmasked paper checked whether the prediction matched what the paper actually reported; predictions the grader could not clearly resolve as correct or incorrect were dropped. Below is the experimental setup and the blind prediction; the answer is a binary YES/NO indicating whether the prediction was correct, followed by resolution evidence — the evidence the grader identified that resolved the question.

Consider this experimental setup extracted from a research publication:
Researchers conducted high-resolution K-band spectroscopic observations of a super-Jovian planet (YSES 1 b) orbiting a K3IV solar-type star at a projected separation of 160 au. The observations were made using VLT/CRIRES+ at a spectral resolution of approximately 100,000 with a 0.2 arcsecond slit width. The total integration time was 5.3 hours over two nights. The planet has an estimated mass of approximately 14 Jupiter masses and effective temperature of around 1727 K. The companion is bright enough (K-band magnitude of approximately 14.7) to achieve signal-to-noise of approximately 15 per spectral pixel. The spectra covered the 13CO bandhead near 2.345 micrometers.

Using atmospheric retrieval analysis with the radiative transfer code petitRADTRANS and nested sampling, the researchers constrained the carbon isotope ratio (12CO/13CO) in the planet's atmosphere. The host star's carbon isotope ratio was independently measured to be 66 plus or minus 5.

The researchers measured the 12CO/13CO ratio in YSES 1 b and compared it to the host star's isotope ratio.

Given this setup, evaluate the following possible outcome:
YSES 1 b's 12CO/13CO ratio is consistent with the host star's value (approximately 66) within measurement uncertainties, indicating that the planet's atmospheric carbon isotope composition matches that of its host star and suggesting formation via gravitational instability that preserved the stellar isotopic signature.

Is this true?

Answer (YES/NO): YES